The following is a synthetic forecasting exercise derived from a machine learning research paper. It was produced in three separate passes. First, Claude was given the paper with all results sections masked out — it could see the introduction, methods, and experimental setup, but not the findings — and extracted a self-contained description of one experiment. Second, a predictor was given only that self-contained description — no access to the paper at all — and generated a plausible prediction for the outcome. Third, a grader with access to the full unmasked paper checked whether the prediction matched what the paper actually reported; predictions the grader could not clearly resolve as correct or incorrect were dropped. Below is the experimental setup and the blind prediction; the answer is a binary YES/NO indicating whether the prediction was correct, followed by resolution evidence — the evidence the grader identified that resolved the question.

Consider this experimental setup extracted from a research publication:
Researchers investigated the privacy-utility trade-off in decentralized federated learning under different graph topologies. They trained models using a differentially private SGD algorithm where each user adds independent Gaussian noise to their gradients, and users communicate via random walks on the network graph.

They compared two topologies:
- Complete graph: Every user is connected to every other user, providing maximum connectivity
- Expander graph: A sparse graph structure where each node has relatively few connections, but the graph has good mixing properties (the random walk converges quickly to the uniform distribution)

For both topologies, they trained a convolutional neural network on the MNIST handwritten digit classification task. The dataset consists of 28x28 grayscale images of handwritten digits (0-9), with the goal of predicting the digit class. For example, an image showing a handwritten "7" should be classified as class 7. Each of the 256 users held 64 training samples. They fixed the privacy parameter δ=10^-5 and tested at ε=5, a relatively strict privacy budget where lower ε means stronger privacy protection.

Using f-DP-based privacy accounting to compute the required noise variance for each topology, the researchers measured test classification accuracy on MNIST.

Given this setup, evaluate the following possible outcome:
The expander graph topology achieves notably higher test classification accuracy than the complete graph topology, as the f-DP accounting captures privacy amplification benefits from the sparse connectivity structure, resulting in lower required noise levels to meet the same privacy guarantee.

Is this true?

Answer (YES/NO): NO